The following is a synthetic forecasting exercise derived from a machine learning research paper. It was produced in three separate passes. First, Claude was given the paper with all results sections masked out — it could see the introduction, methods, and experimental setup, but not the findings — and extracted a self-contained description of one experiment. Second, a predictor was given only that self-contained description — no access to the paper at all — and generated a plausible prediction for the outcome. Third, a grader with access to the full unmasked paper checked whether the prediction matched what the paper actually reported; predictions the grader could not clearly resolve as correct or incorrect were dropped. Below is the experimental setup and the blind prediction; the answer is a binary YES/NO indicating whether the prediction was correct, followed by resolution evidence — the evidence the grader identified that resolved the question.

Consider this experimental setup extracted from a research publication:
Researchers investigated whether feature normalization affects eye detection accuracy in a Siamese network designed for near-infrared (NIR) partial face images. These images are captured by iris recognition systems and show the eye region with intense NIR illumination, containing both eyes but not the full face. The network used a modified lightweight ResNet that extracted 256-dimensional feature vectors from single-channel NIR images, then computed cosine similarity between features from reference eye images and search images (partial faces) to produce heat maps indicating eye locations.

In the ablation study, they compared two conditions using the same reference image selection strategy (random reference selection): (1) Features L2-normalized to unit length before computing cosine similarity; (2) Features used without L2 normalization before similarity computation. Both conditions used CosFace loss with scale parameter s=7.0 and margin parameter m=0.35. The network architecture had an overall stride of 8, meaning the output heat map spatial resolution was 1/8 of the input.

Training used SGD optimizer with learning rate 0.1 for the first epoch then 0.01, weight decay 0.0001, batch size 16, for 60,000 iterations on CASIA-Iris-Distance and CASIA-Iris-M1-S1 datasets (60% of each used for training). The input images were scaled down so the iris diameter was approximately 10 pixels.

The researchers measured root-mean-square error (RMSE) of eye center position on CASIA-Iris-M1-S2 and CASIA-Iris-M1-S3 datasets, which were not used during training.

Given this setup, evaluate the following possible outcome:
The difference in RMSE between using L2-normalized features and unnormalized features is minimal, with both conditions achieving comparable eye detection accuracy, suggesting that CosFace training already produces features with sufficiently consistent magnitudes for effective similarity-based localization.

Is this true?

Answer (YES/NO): NO